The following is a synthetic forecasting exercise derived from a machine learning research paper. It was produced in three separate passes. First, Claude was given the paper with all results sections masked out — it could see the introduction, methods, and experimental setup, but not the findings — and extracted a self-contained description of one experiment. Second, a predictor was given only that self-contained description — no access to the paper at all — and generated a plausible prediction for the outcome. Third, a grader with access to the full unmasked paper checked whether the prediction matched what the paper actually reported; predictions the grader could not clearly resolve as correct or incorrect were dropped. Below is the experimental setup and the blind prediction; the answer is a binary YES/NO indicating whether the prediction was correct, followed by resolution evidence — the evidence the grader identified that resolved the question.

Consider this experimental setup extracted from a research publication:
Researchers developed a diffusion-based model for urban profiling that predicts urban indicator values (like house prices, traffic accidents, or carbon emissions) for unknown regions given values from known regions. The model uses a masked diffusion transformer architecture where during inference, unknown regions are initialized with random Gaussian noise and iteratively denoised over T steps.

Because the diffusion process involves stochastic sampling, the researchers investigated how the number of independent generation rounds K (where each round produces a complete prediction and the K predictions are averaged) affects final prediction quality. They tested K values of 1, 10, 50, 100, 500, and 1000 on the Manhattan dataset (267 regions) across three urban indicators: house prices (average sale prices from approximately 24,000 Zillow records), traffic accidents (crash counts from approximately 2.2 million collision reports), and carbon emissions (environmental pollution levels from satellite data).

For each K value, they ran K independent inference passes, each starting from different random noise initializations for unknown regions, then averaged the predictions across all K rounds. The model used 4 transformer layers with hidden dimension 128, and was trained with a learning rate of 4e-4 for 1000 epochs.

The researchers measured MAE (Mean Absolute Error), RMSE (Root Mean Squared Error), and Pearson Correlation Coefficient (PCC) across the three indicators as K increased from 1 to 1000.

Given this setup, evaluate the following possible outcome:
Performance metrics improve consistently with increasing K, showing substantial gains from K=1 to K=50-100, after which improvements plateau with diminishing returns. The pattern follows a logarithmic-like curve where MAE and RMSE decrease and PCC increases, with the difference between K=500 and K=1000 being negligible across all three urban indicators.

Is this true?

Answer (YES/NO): NO